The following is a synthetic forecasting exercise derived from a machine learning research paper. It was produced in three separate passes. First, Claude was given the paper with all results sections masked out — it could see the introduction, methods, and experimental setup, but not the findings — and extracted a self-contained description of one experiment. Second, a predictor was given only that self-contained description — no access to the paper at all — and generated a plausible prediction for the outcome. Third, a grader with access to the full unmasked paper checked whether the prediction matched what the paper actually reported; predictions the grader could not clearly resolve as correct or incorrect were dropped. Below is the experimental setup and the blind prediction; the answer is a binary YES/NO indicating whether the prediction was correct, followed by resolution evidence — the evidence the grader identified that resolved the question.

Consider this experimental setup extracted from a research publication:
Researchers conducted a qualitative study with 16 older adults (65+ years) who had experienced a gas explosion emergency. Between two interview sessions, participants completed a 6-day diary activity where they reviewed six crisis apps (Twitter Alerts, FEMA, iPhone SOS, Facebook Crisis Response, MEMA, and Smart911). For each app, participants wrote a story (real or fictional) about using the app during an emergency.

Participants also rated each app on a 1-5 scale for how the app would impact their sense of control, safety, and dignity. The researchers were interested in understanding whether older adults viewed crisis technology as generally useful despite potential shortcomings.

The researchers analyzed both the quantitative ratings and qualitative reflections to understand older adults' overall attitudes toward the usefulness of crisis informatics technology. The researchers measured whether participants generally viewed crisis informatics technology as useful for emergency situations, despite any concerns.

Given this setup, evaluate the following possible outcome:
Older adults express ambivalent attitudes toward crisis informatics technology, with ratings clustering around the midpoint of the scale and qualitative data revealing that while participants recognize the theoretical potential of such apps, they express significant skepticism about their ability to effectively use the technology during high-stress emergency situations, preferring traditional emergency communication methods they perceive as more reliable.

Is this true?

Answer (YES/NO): NO